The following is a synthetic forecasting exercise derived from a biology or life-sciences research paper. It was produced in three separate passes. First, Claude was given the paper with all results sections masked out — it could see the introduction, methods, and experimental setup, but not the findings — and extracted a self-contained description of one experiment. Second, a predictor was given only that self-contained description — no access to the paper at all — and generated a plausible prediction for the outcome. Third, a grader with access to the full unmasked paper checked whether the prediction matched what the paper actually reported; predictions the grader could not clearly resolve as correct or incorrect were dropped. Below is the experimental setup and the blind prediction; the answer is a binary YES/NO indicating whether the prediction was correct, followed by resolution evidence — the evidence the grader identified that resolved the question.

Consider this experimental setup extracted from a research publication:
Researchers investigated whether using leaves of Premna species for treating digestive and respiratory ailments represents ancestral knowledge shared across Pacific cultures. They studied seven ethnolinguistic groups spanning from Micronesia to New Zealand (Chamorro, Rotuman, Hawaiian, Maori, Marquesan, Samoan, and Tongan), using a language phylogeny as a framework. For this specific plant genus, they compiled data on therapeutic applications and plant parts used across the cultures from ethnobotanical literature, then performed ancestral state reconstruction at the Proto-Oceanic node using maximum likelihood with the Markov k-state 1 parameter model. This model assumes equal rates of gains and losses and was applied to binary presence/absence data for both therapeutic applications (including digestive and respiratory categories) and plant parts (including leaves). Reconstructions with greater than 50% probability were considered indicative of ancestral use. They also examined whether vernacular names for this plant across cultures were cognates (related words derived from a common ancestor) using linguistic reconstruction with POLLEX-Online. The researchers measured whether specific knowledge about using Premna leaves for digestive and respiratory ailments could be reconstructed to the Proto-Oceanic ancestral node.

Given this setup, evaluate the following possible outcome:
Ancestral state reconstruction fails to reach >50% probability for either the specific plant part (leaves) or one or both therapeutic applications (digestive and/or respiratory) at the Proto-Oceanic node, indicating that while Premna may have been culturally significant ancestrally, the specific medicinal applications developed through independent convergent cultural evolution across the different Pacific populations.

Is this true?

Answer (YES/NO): NO